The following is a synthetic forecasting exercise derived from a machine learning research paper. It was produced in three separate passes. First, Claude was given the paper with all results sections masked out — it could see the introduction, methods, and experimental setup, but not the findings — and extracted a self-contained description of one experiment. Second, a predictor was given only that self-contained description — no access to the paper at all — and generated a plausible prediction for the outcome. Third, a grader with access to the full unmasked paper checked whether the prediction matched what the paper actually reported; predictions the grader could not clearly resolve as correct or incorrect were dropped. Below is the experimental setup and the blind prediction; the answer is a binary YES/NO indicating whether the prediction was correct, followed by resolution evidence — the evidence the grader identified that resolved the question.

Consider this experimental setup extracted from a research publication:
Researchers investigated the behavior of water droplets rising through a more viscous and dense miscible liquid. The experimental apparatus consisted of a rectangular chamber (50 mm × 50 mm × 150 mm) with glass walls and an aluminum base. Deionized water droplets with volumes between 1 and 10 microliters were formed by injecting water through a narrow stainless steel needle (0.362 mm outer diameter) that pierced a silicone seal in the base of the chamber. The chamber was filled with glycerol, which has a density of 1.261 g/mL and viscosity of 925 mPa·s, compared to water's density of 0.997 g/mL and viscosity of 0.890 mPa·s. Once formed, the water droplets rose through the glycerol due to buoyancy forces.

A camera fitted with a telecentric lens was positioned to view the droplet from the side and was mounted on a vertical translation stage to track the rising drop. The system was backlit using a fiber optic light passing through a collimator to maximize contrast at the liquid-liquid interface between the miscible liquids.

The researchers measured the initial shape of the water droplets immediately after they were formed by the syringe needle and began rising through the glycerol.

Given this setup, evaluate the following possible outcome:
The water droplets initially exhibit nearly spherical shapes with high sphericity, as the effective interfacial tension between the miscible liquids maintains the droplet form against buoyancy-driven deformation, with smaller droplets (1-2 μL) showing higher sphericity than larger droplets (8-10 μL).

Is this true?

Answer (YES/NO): NO